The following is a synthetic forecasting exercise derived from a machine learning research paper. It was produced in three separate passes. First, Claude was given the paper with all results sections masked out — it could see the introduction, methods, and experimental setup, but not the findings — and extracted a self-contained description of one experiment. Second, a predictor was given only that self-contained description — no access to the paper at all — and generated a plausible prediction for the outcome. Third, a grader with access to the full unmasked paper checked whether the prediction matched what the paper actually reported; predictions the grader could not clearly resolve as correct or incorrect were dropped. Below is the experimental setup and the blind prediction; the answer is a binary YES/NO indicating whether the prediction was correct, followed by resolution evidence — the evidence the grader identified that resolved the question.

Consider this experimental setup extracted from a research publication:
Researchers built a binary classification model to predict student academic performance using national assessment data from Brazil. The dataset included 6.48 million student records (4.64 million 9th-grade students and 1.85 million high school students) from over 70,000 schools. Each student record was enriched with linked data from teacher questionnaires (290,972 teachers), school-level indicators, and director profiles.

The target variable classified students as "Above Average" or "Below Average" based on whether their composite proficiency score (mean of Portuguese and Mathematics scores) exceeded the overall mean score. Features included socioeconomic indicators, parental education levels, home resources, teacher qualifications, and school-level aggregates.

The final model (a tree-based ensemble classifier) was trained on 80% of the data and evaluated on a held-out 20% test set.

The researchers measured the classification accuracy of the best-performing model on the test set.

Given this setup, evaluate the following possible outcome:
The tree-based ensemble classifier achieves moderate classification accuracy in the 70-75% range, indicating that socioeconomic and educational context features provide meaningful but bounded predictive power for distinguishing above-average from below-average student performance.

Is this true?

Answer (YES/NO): NO